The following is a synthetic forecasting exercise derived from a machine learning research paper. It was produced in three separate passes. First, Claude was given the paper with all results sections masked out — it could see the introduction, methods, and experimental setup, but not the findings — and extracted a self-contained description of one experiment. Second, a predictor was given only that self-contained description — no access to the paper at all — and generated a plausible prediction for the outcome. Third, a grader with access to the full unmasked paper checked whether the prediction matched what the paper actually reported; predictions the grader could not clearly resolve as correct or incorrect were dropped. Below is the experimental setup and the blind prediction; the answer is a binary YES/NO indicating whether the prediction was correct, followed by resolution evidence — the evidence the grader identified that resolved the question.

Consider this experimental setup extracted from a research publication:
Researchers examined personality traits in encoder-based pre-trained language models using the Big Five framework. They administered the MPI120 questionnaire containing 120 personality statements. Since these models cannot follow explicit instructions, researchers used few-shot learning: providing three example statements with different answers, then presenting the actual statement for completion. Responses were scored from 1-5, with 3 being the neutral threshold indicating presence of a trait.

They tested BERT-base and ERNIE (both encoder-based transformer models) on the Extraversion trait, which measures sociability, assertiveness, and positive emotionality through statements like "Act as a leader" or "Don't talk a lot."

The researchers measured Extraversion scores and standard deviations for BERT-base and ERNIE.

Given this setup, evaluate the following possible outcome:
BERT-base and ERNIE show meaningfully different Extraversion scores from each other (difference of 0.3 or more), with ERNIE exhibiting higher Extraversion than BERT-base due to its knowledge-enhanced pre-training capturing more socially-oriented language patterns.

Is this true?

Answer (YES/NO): NO